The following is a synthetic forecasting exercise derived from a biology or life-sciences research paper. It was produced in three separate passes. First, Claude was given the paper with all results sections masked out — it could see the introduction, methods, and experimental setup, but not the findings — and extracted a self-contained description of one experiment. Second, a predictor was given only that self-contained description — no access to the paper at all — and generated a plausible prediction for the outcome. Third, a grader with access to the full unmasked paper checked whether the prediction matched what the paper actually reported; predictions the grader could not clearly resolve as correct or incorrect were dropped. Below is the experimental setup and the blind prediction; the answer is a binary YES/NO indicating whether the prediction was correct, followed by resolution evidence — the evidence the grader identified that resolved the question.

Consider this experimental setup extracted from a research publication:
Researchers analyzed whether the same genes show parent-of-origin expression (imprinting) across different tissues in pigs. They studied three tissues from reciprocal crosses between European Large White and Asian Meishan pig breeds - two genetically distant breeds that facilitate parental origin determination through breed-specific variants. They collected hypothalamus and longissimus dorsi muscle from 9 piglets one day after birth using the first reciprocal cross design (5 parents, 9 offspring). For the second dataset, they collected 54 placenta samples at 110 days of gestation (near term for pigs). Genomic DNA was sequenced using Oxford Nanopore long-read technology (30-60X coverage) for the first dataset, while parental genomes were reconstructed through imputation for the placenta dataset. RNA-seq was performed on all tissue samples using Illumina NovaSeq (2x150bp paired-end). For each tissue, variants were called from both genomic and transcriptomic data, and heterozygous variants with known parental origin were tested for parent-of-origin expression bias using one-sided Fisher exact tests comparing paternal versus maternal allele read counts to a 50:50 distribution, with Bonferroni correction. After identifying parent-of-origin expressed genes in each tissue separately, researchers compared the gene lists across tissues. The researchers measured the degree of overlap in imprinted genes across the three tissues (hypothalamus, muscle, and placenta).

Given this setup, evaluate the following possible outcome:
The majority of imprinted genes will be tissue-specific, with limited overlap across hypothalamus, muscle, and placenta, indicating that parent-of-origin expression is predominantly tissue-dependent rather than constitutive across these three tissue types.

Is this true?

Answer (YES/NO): YES